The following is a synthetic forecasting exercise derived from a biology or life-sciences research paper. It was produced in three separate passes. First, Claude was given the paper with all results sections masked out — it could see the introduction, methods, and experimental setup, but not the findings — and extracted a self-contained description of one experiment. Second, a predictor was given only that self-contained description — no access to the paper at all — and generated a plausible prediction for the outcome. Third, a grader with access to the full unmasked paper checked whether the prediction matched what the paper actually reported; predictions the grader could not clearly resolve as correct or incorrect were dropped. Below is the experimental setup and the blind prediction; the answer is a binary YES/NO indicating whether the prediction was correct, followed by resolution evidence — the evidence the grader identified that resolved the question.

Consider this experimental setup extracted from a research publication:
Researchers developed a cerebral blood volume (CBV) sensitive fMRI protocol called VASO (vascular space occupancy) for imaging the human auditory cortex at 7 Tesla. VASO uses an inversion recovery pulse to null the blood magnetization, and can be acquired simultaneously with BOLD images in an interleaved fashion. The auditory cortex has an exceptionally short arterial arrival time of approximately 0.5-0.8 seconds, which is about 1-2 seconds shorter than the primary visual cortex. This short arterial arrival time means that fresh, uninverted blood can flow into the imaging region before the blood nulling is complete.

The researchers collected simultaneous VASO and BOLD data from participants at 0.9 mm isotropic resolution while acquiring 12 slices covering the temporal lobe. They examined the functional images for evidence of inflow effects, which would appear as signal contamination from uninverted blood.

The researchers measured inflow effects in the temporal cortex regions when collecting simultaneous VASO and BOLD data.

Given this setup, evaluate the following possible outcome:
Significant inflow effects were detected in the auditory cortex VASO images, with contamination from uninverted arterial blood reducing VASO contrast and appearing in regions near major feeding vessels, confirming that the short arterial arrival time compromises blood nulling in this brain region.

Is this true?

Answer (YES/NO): YES